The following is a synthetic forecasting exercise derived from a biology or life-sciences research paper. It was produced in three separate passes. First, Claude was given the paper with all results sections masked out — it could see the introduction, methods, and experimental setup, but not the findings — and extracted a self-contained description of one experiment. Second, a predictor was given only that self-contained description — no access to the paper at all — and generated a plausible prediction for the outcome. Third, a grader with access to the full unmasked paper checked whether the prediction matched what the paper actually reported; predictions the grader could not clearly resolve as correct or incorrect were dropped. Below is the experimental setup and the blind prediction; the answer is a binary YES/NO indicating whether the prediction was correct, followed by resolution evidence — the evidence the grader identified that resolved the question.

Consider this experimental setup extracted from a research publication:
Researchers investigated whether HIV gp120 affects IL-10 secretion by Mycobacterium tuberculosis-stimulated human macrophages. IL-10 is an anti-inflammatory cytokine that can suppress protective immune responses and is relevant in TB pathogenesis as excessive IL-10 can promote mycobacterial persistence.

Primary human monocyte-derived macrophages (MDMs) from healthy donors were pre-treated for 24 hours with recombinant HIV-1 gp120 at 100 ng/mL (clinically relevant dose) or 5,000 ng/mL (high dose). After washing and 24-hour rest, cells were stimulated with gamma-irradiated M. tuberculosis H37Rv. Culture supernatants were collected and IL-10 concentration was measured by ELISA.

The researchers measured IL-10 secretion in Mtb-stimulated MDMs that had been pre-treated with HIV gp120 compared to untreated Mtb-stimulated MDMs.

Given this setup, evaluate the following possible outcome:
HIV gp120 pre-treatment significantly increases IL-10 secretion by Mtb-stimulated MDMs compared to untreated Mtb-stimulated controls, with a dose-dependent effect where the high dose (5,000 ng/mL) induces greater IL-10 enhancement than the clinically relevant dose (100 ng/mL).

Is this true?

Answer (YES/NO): NO